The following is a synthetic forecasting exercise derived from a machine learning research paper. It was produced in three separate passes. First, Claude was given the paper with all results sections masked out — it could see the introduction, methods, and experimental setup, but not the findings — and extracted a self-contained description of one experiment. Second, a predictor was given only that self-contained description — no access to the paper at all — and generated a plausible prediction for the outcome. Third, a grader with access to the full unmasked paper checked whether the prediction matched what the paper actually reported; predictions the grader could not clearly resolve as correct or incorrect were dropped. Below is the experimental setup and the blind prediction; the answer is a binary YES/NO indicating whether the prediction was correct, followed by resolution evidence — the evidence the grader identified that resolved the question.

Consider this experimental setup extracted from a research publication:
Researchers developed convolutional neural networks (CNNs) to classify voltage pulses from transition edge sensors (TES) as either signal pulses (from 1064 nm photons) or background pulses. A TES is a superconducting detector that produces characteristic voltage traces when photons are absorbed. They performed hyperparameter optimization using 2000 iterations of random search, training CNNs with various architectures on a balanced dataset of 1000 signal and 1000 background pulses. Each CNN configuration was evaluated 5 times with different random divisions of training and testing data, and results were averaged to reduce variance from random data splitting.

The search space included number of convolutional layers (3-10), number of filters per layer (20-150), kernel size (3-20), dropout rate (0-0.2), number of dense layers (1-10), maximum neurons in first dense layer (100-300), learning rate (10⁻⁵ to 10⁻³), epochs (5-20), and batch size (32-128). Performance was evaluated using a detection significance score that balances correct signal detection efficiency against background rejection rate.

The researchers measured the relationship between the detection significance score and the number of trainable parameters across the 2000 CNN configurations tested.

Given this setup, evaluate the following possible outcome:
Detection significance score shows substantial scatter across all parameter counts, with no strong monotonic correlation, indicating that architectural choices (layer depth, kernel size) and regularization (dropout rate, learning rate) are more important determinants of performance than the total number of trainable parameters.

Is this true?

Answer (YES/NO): NO